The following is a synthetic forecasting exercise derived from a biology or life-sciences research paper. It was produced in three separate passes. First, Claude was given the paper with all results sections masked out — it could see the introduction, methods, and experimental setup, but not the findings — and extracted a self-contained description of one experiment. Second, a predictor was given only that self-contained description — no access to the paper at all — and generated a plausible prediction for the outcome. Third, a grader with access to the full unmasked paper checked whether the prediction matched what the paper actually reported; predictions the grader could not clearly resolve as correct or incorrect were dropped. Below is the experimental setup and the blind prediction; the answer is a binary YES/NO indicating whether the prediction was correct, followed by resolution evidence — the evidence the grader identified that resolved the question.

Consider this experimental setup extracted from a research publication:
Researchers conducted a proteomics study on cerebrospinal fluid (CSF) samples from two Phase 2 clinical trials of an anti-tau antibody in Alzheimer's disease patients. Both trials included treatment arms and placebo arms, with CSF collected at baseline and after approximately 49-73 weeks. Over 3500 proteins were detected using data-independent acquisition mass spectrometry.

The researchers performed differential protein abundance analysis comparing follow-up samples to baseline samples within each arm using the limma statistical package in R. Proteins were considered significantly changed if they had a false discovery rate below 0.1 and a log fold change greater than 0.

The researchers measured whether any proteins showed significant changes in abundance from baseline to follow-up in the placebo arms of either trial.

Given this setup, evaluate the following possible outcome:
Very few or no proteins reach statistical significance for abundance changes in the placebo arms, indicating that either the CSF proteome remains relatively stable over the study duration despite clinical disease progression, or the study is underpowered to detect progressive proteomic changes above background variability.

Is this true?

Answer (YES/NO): YES